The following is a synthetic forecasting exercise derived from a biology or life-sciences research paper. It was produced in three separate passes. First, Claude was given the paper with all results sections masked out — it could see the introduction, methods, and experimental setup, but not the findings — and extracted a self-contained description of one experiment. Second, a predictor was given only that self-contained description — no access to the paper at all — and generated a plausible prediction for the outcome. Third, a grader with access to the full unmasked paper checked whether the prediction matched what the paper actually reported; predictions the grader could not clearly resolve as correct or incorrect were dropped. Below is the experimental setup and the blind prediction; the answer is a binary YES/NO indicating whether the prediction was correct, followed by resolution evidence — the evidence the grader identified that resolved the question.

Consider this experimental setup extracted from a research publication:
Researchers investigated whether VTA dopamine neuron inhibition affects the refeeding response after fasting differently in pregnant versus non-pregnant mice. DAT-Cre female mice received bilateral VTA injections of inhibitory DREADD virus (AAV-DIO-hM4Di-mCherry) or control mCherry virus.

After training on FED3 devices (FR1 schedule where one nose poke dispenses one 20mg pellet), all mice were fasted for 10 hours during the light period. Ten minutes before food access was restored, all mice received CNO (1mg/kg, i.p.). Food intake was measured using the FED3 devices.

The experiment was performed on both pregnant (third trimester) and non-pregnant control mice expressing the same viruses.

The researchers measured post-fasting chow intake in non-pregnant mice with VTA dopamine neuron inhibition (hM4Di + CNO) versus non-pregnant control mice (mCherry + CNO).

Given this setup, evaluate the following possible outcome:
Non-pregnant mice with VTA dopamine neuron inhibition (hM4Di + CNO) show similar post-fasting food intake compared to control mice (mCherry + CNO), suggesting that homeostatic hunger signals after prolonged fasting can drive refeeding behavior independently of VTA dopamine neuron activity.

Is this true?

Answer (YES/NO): NO